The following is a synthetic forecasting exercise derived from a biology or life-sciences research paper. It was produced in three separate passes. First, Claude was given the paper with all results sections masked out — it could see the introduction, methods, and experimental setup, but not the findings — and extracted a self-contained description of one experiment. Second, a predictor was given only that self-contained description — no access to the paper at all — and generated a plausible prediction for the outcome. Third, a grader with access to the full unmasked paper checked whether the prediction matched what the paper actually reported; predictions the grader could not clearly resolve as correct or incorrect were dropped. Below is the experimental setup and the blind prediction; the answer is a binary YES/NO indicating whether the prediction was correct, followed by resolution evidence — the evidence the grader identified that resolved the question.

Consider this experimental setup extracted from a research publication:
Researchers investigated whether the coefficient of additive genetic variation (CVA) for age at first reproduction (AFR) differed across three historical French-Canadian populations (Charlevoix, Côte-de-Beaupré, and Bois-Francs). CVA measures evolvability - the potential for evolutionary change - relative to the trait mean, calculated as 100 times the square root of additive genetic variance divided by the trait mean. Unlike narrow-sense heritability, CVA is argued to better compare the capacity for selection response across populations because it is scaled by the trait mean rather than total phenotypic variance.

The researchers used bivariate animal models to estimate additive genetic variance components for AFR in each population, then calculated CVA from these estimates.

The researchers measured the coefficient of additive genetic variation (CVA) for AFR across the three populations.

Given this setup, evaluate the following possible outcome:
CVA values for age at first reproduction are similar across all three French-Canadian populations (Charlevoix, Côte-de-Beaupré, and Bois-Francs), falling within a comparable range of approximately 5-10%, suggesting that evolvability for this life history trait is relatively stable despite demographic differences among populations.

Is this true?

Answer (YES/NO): NO